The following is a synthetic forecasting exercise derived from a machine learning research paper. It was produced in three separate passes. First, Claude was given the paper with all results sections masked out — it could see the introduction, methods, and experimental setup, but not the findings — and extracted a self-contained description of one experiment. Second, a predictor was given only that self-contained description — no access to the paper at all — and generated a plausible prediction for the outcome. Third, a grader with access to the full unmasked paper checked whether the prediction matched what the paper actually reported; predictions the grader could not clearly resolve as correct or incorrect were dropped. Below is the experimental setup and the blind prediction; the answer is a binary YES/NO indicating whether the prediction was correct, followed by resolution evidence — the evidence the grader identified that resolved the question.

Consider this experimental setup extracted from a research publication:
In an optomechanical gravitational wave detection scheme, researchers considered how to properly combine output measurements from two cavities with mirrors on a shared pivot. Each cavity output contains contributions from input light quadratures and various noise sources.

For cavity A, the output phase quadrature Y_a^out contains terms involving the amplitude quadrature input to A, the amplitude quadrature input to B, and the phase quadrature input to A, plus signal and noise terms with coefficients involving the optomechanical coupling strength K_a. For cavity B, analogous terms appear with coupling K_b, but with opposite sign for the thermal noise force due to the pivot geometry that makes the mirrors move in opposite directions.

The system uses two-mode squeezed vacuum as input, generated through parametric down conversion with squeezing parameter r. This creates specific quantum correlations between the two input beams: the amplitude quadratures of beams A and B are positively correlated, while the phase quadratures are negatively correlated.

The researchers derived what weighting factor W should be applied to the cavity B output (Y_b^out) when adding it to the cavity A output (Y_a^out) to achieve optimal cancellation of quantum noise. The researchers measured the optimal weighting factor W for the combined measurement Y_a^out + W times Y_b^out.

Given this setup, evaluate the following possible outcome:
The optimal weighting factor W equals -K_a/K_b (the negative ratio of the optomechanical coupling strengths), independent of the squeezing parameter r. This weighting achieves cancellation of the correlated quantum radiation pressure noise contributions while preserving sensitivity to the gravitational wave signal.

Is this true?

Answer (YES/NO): NO